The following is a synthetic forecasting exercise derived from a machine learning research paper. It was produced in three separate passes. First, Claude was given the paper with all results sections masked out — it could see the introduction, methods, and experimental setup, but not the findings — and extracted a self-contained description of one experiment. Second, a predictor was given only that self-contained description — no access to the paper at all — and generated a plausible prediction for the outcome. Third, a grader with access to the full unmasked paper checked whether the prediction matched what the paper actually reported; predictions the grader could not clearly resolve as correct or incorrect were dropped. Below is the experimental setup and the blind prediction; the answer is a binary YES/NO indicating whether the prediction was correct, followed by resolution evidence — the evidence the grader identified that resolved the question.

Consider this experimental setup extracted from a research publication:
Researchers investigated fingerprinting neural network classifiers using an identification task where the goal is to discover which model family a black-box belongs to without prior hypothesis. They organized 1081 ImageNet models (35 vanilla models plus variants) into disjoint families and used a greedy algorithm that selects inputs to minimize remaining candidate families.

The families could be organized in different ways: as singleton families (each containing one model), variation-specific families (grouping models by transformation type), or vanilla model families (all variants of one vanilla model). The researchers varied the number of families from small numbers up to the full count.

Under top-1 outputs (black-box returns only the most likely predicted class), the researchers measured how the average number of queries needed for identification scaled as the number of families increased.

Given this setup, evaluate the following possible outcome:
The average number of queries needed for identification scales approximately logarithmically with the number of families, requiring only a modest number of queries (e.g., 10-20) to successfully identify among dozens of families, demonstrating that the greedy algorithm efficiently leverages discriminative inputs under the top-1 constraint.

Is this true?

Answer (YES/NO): NO